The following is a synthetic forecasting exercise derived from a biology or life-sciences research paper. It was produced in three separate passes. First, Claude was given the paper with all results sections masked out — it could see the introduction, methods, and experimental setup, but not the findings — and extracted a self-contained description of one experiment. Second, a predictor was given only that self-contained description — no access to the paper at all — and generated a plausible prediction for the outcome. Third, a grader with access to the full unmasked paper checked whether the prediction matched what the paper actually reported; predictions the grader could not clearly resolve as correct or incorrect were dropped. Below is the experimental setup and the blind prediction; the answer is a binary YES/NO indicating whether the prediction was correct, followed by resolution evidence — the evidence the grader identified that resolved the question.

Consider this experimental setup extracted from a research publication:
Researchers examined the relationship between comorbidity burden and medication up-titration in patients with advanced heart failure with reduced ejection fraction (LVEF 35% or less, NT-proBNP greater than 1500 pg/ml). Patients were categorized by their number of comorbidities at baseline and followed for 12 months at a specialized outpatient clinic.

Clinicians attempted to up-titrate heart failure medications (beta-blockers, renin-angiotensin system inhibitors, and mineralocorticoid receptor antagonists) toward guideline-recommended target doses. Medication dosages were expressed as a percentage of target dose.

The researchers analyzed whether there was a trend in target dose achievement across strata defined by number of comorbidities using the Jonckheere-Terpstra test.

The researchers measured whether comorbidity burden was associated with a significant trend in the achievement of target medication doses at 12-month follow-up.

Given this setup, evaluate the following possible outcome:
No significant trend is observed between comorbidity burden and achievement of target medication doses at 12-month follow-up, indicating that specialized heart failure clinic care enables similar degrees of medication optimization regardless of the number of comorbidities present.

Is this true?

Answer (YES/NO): NO